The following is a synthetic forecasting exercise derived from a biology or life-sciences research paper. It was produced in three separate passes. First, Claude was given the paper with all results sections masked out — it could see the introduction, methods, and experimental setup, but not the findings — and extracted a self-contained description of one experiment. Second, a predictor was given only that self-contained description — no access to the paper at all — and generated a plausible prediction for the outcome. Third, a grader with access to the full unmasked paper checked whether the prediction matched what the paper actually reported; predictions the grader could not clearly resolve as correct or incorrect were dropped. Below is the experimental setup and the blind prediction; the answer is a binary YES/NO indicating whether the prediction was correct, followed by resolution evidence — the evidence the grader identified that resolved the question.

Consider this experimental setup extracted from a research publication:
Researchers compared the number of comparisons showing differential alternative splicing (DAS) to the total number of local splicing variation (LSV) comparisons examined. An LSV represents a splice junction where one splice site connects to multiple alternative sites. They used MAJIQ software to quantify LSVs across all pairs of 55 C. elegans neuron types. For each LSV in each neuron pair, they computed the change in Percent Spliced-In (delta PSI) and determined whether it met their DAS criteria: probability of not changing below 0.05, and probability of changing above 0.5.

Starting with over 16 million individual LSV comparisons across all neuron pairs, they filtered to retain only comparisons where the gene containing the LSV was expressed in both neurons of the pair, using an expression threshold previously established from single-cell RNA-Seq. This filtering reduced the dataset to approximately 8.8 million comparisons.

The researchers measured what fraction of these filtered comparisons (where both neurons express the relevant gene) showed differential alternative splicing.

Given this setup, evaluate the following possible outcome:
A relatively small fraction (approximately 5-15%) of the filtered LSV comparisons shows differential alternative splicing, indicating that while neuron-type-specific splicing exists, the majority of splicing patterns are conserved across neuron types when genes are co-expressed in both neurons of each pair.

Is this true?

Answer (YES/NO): YES